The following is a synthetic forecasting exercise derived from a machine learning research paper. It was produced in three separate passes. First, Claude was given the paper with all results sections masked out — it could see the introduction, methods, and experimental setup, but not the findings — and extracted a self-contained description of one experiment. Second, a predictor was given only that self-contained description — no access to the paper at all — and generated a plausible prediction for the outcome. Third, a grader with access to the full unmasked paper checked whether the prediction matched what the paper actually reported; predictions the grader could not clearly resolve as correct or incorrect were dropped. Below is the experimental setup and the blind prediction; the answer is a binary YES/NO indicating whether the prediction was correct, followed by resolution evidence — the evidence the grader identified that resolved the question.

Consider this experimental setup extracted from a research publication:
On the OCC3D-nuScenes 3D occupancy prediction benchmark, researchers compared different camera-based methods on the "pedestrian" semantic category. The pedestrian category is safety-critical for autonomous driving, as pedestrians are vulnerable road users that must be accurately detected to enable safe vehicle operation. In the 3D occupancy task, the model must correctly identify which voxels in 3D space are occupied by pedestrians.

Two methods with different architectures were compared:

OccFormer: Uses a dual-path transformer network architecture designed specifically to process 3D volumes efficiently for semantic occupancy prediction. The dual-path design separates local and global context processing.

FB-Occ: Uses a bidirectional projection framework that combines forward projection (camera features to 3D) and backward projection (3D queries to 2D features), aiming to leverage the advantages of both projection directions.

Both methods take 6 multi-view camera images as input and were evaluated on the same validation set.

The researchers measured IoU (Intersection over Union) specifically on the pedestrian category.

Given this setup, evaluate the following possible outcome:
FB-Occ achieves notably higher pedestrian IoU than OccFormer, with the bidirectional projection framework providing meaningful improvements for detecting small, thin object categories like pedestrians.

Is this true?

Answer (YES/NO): YES